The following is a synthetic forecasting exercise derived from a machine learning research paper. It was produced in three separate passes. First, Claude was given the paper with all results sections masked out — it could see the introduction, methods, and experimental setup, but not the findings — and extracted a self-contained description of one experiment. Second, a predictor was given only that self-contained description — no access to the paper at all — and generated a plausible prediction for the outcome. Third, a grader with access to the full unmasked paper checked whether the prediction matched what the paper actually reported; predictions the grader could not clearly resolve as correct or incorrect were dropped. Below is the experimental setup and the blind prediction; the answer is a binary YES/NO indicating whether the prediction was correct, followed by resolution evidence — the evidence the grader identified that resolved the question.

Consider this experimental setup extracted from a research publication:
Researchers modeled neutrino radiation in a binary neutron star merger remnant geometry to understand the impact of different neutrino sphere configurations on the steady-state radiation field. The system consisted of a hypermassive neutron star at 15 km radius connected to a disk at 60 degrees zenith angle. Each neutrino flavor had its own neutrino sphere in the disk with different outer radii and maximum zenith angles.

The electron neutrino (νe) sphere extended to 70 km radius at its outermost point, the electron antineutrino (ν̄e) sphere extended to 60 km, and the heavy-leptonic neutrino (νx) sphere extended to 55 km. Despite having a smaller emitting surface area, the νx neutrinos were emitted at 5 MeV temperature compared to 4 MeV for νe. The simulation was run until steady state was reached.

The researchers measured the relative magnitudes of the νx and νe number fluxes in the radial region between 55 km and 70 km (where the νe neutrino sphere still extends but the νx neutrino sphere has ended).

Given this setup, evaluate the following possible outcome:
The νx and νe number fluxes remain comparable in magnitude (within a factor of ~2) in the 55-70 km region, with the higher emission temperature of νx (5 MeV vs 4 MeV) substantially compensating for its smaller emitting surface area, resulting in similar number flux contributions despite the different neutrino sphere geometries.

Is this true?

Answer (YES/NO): NO